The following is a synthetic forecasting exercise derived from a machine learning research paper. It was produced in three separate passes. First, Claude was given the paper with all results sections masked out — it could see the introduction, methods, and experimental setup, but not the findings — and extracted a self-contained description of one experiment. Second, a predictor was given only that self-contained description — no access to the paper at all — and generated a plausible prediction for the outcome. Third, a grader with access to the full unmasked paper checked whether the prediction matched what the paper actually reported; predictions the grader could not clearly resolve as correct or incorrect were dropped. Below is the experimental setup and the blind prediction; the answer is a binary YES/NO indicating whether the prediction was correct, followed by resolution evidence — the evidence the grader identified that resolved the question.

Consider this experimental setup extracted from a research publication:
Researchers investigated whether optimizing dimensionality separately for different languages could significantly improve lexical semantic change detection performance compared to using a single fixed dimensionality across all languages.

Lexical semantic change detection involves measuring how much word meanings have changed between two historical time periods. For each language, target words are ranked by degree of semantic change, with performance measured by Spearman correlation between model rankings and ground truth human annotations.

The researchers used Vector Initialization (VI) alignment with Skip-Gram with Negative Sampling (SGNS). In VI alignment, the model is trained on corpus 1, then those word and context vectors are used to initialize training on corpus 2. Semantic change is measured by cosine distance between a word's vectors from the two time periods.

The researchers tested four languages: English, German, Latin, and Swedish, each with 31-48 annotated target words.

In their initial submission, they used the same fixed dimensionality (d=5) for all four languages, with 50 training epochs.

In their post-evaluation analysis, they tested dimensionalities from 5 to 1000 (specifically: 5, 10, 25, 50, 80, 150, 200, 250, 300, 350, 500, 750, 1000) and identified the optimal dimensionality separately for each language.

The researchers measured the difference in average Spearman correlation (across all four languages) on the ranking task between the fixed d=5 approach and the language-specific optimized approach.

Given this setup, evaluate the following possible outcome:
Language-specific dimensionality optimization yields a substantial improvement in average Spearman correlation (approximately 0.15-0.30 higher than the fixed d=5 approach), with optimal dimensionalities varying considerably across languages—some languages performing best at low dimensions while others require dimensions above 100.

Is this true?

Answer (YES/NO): YES